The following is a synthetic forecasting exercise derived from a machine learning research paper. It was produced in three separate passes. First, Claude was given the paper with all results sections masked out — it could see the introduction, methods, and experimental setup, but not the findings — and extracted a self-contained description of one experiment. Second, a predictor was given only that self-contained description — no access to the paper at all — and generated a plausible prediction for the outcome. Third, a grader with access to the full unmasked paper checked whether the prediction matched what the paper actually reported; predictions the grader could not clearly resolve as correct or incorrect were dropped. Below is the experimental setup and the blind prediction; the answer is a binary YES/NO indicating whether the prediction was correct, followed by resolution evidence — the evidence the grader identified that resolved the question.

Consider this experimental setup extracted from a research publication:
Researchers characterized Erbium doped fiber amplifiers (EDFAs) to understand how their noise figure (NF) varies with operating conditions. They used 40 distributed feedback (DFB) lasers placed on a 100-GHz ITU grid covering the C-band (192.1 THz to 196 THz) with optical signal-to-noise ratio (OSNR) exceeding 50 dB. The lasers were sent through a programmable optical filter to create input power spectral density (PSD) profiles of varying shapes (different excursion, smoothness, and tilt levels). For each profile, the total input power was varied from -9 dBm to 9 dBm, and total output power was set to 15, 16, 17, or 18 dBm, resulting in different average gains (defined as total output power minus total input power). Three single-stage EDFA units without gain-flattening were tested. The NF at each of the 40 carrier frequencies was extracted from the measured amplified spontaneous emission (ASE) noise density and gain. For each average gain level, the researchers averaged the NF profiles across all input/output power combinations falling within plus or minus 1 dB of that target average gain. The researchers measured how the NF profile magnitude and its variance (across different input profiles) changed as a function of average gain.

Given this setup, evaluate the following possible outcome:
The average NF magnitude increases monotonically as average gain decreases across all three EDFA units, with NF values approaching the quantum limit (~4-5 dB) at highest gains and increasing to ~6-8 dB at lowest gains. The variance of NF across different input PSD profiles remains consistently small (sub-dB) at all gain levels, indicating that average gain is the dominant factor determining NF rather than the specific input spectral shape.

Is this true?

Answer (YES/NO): NO